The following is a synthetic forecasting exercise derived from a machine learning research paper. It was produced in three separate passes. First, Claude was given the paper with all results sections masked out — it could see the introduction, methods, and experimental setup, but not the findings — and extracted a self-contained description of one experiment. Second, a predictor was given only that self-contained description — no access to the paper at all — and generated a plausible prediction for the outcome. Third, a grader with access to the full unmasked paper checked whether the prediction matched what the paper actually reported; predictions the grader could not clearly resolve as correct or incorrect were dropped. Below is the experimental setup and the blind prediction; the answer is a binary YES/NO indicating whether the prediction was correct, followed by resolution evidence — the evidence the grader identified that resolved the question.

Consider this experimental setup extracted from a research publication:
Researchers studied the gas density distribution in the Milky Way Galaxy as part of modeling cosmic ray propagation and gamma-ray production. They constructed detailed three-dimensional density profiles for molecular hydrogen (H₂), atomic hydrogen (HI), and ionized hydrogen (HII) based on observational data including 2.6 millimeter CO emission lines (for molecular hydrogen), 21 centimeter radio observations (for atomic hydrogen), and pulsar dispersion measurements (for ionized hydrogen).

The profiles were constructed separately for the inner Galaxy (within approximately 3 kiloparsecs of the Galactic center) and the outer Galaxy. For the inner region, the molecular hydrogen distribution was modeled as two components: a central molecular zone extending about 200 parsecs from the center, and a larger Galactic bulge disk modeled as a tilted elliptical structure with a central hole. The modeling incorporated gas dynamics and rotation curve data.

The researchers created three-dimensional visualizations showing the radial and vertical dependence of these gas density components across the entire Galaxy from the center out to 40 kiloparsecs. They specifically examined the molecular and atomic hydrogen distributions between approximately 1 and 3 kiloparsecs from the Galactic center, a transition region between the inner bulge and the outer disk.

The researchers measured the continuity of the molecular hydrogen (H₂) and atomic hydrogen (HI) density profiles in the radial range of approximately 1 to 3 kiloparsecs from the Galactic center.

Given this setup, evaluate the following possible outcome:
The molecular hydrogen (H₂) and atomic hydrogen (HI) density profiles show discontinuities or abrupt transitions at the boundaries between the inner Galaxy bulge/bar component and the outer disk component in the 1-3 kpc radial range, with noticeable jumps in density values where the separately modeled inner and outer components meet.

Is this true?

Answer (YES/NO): NO